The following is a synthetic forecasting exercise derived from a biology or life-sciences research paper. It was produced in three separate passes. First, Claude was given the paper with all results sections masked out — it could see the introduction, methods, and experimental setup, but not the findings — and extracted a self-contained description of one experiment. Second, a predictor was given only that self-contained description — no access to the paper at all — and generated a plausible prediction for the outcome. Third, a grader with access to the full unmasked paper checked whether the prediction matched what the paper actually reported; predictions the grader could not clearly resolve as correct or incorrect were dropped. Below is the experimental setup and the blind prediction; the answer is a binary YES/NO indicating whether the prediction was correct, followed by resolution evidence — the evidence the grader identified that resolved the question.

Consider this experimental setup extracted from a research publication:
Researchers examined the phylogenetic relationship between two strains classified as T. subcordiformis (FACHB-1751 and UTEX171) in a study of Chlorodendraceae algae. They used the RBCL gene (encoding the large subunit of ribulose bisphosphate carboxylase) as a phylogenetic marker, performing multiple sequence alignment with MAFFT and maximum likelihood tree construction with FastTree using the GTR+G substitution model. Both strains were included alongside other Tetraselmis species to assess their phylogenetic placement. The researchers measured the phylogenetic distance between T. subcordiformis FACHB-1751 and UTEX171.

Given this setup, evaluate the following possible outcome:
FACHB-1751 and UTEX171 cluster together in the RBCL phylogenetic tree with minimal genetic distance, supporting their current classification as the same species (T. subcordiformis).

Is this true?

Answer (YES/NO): NO